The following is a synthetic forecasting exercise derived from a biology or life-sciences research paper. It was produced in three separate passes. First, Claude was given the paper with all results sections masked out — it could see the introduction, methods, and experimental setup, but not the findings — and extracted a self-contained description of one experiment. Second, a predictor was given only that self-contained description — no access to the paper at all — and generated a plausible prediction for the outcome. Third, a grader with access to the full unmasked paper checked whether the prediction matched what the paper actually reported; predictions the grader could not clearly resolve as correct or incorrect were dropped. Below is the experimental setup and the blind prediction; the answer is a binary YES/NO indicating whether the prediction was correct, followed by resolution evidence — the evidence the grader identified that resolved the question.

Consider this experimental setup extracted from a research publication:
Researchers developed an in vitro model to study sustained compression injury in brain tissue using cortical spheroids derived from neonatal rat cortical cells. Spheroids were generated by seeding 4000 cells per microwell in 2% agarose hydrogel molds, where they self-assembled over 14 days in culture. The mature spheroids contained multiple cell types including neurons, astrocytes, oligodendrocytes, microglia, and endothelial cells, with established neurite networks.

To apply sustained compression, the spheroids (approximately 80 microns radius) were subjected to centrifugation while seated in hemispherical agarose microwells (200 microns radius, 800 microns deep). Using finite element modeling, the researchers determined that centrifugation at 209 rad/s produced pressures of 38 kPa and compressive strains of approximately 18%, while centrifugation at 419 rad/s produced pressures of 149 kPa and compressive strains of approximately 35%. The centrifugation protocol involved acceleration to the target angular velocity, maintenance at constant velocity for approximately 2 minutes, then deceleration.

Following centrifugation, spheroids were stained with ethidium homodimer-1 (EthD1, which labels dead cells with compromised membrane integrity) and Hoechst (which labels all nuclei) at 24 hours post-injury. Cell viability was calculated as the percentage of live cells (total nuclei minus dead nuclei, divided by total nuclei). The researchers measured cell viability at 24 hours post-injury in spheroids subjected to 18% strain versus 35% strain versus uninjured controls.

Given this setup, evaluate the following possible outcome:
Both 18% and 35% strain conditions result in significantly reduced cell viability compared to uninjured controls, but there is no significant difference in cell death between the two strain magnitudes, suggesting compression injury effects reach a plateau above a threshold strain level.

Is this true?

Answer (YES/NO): YES